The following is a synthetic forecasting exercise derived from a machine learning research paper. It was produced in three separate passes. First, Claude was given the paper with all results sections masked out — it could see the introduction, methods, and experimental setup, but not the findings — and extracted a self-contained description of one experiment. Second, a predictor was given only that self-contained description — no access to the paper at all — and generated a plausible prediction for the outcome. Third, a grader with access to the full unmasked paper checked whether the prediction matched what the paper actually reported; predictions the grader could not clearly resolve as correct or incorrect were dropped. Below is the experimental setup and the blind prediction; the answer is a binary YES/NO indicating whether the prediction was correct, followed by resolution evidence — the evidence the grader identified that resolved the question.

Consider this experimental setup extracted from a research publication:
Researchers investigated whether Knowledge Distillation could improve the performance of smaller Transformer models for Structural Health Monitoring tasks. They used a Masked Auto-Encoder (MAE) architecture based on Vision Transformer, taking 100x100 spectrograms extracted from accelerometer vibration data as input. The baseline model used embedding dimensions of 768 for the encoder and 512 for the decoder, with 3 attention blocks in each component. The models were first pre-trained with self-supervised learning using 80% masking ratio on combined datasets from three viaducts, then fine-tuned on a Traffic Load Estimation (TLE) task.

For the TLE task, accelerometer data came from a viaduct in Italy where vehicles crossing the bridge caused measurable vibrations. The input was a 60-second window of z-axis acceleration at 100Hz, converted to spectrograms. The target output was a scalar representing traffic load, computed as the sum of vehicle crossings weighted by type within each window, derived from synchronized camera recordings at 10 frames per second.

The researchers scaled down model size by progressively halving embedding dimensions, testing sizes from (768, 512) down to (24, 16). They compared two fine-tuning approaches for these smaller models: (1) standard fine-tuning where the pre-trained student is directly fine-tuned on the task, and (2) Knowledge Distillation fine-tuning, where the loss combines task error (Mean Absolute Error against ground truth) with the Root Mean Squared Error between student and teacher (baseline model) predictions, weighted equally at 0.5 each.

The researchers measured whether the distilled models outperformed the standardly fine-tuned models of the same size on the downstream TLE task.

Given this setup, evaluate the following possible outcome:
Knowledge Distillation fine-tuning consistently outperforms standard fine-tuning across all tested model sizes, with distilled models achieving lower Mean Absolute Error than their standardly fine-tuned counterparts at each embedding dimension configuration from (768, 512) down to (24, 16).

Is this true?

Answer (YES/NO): NO